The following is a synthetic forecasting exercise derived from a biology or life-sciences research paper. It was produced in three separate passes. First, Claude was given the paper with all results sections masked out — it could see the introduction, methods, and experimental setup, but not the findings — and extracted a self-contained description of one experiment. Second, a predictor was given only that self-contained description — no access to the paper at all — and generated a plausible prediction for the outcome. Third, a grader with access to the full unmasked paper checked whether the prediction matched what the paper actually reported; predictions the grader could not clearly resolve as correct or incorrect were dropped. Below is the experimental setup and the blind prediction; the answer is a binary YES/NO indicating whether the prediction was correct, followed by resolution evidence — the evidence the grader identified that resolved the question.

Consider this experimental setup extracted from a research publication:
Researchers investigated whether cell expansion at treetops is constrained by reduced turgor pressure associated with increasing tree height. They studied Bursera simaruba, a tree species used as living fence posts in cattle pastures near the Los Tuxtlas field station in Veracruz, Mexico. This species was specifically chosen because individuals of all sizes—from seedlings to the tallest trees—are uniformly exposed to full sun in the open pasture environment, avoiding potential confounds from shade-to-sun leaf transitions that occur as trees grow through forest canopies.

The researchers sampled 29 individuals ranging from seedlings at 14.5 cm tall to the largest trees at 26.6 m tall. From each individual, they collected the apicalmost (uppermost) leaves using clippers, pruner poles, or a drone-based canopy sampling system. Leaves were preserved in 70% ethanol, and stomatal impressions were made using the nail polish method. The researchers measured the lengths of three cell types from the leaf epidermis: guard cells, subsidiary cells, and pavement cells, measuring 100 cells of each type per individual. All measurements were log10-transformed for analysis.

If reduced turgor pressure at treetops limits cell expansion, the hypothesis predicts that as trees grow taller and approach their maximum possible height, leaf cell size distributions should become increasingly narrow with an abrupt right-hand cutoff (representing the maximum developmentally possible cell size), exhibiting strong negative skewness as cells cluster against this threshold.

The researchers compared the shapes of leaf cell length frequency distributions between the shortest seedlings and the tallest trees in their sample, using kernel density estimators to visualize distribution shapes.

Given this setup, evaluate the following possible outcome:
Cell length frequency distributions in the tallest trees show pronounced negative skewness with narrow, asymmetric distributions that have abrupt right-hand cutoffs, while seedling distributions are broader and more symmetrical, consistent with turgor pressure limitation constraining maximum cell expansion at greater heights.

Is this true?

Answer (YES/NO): NO